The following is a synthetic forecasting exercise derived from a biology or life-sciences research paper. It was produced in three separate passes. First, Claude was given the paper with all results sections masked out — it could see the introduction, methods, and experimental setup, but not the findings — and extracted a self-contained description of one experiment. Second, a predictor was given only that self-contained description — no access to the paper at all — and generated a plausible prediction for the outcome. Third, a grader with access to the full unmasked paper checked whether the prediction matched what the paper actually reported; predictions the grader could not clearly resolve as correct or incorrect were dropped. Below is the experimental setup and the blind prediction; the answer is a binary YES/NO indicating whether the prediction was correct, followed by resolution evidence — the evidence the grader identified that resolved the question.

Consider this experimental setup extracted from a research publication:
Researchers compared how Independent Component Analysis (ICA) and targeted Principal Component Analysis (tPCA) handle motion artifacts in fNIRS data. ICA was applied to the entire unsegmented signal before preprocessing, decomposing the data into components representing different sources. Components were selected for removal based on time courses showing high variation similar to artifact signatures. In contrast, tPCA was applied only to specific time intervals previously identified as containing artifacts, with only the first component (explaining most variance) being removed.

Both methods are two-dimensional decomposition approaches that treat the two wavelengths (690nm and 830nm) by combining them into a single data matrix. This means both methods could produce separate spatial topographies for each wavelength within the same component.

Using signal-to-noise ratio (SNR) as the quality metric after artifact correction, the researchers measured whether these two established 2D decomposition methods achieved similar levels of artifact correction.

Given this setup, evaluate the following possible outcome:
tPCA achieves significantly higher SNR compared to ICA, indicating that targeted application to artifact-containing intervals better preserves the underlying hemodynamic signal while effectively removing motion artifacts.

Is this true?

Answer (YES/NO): YES